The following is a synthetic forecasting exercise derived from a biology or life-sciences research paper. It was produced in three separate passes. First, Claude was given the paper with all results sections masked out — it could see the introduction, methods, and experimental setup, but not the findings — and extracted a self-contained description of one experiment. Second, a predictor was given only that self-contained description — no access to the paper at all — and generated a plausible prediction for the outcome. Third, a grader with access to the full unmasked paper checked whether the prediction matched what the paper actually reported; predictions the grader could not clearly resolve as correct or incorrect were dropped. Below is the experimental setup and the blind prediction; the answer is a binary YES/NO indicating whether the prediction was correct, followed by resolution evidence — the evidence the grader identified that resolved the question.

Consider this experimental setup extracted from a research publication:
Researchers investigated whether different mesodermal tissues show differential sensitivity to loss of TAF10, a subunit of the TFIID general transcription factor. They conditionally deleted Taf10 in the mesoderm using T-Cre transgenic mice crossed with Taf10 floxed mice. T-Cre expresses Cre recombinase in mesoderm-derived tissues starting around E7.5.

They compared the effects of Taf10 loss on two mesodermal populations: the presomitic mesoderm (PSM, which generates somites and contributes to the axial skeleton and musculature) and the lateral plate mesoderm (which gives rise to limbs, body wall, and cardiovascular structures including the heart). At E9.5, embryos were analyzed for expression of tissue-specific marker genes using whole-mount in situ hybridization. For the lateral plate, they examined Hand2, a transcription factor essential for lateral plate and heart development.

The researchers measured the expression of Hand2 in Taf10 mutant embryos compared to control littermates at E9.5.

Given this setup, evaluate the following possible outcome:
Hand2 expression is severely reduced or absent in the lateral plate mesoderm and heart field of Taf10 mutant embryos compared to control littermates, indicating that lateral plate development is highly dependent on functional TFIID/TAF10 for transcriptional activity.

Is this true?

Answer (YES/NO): YES